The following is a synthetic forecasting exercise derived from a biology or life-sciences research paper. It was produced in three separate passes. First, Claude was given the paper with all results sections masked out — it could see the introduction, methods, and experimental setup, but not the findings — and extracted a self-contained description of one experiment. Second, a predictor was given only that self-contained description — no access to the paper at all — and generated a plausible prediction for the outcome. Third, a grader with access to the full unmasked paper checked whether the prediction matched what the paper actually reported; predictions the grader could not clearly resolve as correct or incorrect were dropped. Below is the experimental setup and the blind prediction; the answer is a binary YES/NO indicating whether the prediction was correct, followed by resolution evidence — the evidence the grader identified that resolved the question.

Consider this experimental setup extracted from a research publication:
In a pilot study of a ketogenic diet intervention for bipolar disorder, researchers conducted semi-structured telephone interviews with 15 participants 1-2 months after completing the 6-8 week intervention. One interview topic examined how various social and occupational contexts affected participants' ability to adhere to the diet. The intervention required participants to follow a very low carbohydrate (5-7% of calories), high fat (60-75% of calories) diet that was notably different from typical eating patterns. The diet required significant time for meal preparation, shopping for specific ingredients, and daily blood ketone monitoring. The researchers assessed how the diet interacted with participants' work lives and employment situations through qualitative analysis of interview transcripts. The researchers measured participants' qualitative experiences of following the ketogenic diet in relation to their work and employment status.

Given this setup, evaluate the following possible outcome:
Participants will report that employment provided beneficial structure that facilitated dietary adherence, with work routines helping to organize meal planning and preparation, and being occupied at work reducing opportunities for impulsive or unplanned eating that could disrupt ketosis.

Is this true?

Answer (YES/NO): NO